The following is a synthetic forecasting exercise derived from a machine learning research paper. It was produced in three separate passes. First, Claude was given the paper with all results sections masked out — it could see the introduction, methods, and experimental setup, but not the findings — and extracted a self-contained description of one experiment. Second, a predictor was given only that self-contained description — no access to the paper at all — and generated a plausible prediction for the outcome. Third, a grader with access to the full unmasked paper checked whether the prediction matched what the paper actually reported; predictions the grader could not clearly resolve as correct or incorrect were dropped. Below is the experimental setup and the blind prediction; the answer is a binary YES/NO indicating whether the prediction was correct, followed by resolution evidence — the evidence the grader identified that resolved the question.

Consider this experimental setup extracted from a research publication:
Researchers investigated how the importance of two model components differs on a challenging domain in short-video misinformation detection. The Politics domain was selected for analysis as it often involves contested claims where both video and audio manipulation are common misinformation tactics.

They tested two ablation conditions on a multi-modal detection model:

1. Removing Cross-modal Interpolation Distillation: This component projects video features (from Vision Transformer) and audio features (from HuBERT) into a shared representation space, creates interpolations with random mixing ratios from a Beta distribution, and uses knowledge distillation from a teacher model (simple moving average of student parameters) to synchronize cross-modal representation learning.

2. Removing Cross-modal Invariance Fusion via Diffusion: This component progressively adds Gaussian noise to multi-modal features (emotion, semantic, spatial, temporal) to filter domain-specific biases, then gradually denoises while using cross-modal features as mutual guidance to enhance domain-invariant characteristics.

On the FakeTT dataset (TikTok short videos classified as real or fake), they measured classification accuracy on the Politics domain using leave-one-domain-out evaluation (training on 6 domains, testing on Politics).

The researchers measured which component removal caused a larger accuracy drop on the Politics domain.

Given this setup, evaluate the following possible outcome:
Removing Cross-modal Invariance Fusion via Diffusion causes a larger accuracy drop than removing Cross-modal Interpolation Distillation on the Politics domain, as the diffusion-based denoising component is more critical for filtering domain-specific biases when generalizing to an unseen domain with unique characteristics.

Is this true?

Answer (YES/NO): YES